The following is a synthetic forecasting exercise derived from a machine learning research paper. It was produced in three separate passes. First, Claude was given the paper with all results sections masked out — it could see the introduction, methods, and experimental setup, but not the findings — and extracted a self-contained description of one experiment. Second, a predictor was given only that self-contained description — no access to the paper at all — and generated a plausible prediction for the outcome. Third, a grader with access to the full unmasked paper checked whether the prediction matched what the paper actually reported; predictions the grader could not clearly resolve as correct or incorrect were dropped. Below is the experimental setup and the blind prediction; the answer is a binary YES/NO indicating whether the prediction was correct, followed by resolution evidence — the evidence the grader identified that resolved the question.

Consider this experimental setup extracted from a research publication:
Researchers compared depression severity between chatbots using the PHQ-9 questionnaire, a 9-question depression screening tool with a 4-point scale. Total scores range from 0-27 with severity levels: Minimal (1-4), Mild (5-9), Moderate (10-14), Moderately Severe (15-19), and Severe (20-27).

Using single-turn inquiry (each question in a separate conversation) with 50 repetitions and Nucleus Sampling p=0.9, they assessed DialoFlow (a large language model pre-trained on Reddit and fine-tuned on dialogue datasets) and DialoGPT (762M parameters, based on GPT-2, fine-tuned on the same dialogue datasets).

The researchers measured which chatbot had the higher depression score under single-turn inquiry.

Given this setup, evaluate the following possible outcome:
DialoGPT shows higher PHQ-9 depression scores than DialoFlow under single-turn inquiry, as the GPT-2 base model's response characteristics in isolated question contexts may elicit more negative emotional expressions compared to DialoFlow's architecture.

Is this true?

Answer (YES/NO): NO